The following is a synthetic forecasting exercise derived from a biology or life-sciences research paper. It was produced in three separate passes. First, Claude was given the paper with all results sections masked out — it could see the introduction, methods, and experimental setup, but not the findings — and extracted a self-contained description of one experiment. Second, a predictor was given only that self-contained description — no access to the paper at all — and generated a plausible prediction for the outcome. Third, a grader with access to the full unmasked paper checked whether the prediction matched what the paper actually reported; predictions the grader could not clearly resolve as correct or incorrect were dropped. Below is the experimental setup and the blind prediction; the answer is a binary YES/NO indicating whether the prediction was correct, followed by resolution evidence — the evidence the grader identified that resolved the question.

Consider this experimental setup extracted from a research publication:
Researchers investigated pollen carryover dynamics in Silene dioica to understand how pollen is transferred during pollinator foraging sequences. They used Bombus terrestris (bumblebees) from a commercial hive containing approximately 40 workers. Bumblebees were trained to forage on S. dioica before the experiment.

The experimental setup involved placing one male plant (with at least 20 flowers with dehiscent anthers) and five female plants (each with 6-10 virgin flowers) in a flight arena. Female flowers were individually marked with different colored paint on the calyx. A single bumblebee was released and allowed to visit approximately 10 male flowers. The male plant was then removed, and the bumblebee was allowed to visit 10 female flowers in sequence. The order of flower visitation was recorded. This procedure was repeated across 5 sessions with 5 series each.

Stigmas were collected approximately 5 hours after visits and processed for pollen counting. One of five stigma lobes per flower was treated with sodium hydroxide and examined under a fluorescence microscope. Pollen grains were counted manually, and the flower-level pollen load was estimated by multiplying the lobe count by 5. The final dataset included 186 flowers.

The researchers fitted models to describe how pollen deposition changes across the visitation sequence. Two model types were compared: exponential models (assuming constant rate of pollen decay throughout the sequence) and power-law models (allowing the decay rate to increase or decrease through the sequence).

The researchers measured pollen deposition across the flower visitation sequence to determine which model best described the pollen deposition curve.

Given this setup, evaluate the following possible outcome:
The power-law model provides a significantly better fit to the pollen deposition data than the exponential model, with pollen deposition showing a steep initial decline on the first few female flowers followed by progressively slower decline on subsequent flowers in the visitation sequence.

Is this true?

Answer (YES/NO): YES